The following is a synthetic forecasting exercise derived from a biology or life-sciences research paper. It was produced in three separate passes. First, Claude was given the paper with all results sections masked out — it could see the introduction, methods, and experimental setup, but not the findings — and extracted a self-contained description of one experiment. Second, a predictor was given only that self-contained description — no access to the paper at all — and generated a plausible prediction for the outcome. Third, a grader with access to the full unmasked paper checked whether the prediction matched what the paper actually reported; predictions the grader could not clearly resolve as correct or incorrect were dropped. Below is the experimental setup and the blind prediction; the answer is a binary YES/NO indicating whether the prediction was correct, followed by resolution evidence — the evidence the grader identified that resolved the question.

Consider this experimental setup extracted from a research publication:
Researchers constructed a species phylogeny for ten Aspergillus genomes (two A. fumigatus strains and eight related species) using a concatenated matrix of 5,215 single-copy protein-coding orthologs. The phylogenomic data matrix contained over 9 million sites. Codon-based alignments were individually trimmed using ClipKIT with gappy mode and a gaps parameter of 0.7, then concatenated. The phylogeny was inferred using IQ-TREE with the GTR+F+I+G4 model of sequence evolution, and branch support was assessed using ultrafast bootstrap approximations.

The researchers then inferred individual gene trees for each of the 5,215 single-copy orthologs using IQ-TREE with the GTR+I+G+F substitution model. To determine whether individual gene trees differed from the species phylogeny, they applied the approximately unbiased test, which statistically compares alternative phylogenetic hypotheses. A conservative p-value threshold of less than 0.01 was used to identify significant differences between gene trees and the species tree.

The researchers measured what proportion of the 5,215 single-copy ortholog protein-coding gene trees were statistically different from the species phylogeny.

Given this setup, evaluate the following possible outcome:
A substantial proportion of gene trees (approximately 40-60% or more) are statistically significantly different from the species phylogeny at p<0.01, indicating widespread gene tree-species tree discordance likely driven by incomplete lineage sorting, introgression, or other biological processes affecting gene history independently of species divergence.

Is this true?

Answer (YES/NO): NO